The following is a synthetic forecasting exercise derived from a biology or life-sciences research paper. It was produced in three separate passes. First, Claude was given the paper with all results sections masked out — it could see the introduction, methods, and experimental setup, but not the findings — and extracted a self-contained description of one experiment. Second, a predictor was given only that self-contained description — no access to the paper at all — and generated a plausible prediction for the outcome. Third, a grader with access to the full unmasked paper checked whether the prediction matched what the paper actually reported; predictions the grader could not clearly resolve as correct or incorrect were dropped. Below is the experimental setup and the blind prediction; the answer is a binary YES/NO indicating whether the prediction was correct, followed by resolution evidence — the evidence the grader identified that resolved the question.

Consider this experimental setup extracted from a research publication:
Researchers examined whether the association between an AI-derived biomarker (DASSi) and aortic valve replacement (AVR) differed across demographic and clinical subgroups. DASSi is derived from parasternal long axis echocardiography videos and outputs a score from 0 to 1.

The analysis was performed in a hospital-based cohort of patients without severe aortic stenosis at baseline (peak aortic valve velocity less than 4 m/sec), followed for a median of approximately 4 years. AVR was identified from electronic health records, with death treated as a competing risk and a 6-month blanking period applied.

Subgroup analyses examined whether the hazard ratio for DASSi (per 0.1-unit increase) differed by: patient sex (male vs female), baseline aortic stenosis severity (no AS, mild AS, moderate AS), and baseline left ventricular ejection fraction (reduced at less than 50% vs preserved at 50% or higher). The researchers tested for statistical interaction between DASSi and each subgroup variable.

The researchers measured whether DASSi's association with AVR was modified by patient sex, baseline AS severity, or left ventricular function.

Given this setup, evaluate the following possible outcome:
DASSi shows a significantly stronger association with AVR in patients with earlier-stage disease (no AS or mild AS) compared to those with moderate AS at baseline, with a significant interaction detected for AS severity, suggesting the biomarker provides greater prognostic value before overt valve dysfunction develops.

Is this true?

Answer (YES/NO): NO